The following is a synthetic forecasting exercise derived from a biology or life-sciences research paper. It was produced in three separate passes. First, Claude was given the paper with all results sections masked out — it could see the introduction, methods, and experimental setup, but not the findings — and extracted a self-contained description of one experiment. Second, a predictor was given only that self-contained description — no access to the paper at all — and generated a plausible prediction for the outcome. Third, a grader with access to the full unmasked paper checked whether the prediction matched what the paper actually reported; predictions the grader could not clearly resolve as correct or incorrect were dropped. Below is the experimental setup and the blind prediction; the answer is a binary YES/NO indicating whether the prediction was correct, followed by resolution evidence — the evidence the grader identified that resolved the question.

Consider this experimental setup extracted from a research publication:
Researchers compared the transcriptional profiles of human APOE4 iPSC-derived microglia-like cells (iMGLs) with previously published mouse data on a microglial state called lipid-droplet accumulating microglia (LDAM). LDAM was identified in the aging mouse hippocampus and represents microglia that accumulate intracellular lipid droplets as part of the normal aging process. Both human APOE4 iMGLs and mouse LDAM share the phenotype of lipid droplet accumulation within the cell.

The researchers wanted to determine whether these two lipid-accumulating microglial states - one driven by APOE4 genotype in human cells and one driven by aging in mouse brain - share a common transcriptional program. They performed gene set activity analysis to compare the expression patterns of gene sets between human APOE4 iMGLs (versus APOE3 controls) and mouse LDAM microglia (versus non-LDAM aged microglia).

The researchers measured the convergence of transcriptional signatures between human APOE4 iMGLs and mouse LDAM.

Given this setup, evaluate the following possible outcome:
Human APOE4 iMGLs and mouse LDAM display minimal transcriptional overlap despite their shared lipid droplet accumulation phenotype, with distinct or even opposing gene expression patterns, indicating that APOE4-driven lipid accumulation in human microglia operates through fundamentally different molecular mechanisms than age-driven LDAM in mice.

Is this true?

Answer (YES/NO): YES